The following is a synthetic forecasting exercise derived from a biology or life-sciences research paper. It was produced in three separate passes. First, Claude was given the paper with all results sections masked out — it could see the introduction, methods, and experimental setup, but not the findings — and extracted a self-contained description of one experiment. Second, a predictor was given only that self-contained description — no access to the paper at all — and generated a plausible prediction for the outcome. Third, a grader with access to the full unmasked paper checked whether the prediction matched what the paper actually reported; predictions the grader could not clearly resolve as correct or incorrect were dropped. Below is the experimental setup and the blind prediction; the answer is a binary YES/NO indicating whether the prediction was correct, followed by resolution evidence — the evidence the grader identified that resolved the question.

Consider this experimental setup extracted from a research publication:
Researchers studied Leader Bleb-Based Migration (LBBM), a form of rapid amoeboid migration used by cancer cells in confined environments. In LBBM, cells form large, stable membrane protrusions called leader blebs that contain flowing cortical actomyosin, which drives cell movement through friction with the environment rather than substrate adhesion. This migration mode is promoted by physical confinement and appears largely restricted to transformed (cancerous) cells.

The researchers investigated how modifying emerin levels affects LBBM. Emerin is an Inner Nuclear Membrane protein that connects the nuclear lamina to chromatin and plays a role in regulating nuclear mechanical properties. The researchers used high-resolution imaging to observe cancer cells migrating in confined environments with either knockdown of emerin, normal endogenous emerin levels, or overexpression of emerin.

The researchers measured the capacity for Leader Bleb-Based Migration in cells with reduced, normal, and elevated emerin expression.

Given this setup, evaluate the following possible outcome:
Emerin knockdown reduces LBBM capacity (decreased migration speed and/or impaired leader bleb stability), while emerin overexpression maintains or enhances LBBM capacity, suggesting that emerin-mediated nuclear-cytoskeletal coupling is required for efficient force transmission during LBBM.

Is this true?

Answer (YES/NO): NO